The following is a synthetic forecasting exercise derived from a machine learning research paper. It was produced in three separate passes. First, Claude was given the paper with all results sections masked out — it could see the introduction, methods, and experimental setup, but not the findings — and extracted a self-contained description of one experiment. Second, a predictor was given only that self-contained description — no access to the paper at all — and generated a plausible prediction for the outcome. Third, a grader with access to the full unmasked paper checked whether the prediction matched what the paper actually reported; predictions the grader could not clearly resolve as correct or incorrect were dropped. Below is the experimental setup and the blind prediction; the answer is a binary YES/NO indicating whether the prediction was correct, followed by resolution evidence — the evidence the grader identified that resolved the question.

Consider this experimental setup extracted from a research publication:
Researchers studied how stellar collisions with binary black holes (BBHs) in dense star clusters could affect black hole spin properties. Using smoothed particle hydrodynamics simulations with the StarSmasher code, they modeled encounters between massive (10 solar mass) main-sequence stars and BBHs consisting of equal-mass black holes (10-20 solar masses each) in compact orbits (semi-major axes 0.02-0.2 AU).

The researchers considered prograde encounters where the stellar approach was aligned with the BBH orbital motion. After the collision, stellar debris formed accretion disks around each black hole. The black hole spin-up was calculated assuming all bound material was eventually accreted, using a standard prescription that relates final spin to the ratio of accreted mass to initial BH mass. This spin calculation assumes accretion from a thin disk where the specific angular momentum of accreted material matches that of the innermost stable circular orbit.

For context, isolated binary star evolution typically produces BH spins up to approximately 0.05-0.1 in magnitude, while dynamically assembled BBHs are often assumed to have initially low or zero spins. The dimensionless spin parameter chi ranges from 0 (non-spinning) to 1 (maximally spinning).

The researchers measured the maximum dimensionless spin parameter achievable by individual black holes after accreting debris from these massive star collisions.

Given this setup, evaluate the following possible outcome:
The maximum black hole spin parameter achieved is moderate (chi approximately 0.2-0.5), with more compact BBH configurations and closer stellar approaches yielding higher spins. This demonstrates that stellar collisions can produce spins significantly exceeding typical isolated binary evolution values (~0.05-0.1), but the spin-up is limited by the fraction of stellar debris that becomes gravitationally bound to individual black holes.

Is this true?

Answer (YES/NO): NO